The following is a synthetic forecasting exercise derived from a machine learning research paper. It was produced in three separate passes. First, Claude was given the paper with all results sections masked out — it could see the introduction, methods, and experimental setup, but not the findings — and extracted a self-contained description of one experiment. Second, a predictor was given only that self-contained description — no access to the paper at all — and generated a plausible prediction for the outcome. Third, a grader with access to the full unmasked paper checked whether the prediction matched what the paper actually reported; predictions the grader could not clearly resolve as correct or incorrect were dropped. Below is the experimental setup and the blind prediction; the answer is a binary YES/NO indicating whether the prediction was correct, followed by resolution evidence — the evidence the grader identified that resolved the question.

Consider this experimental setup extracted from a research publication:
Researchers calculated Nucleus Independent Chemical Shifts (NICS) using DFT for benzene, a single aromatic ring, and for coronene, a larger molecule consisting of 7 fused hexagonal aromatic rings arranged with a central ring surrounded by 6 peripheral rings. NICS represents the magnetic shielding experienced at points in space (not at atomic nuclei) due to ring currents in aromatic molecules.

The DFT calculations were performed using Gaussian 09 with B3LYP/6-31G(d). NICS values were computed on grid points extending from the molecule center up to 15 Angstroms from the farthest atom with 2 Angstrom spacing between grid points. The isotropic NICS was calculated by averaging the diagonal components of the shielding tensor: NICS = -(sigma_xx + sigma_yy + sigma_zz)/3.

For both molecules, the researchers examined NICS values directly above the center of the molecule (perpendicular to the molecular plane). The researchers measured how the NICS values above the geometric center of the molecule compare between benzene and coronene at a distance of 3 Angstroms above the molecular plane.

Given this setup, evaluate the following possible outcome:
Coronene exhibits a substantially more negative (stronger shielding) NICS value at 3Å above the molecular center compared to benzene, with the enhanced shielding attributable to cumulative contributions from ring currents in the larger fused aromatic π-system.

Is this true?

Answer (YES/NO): YES